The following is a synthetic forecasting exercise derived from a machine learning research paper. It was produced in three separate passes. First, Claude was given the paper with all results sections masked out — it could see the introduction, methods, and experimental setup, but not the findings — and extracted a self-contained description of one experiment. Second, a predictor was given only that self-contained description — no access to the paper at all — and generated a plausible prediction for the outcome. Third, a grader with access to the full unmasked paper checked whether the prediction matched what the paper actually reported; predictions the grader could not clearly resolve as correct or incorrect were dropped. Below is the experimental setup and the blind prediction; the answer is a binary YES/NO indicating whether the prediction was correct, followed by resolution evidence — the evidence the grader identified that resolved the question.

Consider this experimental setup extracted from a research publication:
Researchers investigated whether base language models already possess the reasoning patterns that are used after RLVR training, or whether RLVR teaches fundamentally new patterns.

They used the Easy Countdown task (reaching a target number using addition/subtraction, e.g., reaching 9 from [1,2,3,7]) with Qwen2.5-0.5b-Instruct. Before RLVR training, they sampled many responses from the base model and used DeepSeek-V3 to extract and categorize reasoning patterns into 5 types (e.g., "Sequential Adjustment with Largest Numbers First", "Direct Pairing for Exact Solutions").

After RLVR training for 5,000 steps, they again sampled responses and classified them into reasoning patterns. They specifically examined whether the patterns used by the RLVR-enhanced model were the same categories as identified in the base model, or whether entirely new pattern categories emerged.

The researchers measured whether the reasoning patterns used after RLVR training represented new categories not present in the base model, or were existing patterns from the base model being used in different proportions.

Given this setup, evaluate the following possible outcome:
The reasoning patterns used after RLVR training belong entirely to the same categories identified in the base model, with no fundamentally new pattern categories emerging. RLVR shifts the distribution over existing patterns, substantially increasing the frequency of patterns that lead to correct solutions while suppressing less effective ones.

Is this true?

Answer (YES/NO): YES